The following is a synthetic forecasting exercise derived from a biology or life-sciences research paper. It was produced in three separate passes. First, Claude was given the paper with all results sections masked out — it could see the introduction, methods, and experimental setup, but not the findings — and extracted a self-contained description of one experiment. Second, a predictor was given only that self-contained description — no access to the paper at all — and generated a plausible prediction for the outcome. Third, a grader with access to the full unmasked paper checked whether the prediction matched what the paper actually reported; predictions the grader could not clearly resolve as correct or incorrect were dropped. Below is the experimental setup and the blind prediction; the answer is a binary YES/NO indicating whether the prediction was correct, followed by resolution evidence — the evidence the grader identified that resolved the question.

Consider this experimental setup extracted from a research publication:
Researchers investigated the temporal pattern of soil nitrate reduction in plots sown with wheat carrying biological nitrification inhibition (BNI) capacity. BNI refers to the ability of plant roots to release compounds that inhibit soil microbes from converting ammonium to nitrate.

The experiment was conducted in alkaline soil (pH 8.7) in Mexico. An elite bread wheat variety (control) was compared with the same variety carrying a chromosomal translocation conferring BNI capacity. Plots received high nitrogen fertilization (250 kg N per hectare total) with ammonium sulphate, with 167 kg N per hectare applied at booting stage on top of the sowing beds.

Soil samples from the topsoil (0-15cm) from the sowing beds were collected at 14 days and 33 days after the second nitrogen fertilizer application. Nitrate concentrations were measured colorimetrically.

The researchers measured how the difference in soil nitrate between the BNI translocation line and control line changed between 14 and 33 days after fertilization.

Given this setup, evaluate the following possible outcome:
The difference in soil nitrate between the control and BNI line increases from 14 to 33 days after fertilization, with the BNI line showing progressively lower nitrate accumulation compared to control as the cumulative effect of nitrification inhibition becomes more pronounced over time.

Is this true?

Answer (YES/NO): YES